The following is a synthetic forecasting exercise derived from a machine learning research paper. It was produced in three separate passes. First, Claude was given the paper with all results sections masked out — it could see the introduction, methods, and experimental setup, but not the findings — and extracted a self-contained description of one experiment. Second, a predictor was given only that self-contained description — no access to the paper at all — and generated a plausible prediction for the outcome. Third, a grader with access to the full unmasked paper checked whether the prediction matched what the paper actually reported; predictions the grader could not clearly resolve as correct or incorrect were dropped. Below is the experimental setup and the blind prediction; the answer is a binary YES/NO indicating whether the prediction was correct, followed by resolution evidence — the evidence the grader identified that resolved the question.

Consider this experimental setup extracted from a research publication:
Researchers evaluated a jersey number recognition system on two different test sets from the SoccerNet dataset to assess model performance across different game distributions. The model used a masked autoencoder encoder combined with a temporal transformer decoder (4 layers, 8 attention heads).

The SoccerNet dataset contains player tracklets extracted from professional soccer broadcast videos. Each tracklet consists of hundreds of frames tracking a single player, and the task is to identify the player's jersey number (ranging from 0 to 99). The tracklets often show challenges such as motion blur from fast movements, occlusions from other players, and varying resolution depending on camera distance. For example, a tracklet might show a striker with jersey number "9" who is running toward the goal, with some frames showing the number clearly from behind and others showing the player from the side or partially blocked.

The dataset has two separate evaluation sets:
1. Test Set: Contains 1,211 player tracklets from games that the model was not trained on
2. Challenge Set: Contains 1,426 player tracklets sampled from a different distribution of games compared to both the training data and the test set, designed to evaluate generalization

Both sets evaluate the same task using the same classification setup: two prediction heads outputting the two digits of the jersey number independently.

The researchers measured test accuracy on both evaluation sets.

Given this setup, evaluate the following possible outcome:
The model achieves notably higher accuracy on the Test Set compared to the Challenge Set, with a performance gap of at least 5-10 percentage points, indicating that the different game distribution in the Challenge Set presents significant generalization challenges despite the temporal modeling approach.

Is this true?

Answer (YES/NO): NO